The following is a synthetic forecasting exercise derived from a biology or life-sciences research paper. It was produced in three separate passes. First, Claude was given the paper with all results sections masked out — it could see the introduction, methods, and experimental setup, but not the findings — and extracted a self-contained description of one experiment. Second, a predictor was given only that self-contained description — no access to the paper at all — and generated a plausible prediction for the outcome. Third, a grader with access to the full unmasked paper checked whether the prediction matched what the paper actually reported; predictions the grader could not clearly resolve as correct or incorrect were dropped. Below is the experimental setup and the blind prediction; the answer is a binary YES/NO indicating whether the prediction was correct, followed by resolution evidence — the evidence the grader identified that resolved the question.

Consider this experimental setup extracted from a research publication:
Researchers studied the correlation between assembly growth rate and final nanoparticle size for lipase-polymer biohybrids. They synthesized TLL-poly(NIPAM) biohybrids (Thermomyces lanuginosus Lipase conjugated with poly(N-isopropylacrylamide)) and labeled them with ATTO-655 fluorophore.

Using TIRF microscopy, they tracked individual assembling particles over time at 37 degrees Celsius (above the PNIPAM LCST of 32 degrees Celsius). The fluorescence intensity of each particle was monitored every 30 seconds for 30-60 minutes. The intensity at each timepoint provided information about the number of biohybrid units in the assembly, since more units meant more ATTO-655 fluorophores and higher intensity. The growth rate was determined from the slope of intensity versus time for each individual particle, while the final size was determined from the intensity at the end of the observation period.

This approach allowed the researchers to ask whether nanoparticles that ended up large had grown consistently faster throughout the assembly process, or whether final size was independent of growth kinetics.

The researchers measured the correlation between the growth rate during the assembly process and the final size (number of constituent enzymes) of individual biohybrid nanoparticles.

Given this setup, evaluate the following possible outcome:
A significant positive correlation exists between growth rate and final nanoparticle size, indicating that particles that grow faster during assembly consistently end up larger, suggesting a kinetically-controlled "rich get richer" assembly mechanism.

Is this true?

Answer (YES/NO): NO